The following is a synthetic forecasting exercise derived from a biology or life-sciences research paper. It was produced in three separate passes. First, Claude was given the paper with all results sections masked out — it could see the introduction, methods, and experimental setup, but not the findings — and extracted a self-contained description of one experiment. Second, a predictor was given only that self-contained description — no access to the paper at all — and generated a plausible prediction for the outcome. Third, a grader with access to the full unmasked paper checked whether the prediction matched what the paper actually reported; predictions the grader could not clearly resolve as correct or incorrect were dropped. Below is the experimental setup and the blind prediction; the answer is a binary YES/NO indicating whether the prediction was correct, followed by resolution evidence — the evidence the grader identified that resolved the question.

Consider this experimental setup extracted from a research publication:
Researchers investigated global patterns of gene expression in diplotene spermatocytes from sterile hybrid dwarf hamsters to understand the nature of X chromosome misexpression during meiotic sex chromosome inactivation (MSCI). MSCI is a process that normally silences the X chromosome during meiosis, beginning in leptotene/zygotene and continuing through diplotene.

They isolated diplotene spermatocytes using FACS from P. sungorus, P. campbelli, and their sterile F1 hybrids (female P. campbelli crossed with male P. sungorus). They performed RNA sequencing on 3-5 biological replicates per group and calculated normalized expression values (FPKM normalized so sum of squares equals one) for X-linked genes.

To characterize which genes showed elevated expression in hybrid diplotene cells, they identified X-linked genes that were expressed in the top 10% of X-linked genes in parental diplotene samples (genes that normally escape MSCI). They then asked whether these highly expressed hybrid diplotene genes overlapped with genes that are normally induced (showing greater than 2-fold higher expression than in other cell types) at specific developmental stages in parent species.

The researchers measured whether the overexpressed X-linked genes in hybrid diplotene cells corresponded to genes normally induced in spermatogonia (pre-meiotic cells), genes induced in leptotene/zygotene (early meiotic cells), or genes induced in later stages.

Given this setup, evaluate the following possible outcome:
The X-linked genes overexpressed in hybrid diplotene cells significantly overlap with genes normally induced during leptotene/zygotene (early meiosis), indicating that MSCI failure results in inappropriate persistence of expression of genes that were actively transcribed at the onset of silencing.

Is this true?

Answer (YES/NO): NO